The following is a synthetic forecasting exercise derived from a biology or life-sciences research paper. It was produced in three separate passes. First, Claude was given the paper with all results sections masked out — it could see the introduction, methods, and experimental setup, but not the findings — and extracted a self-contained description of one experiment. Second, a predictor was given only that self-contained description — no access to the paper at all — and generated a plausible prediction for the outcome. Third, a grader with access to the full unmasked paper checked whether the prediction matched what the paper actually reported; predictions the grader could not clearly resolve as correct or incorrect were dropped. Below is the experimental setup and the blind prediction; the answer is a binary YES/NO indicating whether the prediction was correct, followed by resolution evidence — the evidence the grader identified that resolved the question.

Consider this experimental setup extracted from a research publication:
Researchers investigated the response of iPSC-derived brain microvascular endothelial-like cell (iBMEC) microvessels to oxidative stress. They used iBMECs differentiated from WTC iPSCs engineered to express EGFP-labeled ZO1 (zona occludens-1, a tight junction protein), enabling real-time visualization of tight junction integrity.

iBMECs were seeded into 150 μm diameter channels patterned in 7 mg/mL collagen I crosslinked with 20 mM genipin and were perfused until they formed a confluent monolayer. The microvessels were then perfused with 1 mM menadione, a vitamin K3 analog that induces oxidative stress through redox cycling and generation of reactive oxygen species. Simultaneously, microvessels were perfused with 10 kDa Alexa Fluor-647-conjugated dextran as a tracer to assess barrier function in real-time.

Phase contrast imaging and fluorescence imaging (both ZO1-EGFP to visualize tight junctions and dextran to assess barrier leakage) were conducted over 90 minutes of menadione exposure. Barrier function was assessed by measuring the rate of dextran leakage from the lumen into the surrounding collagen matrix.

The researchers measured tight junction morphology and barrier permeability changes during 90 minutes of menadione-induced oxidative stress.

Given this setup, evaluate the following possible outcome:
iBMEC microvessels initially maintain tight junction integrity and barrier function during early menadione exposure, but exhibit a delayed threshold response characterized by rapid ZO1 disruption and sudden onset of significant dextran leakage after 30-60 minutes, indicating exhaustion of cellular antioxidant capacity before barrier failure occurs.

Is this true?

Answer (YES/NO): NO